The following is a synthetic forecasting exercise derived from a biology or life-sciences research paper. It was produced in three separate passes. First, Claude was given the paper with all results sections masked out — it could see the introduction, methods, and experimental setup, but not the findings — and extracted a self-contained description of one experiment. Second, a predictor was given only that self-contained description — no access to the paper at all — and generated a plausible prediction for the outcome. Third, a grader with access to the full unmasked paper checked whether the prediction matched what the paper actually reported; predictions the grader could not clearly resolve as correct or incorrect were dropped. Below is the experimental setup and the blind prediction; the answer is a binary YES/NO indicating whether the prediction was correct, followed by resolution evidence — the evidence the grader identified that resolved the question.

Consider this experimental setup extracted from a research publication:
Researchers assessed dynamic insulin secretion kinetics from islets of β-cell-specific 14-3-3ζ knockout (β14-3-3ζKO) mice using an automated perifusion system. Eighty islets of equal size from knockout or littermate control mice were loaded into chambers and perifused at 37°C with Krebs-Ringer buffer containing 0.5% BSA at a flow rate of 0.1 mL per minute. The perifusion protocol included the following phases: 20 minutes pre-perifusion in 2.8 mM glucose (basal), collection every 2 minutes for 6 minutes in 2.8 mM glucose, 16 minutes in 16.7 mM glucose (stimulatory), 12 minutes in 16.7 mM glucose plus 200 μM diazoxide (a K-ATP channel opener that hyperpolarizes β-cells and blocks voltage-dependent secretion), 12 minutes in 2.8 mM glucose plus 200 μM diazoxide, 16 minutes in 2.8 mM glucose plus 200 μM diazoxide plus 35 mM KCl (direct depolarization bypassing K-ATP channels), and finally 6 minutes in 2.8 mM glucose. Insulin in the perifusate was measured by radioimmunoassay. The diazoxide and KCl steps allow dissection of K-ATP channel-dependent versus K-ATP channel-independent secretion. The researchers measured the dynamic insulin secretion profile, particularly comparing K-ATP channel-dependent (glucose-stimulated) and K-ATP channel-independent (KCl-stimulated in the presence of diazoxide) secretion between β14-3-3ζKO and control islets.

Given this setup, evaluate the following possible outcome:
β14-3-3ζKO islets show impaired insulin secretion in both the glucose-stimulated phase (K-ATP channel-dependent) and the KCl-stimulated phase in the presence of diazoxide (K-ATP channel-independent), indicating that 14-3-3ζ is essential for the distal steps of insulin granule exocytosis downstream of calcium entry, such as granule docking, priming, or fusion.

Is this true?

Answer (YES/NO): NO